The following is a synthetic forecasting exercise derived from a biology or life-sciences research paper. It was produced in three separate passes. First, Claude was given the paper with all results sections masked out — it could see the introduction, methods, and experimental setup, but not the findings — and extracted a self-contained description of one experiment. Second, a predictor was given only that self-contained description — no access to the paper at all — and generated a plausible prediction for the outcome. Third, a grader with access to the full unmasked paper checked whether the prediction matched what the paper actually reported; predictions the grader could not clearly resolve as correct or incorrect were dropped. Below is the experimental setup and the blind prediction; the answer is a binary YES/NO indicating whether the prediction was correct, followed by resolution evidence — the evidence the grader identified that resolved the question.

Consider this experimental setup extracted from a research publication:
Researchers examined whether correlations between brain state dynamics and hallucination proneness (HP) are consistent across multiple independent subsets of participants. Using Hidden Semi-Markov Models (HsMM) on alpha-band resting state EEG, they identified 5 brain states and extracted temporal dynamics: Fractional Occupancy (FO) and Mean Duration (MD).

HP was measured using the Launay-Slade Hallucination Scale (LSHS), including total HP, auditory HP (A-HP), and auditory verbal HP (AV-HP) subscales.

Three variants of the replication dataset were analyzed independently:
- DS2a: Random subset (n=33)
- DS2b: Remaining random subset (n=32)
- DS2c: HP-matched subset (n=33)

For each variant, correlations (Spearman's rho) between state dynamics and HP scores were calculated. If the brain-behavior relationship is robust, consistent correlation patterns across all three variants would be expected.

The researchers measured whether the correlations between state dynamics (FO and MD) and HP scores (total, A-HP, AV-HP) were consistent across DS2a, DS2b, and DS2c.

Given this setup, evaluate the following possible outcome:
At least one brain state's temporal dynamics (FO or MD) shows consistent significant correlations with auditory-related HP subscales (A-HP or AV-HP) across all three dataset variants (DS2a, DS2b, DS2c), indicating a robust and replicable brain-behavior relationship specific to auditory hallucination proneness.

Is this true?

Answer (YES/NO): NO